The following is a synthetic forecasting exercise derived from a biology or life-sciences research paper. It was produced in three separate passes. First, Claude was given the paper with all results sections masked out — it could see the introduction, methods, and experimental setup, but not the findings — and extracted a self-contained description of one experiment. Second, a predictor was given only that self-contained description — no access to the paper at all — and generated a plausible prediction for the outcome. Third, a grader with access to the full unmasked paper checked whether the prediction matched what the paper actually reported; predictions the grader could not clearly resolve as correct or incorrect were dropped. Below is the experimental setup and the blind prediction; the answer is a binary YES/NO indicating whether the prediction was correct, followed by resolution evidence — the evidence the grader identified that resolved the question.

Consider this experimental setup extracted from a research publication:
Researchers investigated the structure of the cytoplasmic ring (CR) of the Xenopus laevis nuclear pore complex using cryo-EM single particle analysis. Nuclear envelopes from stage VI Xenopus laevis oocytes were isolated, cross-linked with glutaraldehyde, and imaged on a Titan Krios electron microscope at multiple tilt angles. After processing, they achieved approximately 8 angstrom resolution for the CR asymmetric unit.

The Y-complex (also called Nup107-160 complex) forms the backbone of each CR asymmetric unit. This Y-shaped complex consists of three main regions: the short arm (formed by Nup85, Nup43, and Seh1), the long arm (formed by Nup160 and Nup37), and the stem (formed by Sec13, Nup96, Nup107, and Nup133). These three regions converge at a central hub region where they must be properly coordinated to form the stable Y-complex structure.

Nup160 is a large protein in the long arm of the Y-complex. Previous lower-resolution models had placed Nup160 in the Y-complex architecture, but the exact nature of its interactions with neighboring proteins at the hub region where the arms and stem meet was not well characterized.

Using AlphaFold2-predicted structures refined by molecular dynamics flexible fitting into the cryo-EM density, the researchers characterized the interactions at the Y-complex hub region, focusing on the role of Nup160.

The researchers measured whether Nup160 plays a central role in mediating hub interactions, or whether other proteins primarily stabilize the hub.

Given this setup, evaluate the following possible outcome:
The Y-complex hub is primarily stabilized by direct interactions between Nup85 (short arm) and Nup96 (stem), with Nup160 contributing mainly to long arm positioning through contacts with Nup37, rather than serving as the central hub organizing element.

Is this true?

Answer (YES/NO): NO